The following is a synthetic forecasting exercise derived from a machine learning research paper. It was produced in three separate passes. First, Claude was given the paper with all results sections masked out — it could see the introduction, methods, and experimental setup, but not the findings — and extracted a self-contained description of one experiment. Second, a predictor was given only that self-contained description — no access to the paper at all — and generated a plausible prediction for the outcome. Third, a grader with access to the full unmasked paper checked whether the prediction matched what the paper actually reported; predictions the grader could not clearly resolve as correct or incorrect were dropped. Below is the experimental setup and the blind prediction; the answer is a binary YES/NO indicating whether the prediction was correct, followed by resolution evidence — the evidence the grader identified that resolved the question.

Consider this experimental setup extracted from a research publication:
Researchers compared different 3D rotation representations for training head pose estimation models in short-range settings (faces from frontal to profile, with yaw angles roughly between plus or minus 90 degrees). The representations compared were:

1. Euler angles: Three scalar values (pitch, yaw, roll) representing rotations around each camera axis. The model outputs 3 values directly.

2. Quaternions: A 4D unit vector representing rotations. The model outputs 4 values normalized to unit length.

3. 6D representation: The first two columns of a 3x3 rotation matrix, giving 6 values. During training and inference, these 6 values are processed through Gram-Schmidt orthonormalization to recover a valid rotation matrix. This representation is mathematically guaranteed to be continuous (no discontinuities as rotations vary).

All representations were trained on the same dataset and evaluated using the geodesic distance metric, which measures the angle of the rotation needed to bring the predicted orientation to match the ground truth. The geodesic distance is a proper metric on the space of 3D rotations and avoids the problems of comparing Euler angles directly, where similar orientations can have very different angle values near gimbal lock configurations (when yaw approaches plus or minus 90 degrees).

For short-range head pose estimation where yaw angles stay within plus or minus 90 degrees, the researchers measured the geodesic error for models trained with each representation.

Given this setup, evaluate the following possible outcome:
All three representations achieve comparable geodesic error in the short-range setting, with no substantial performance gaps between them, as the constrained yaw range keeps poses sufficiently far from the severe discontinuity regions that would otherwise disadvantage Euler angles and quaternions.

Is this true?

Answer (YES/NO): YES